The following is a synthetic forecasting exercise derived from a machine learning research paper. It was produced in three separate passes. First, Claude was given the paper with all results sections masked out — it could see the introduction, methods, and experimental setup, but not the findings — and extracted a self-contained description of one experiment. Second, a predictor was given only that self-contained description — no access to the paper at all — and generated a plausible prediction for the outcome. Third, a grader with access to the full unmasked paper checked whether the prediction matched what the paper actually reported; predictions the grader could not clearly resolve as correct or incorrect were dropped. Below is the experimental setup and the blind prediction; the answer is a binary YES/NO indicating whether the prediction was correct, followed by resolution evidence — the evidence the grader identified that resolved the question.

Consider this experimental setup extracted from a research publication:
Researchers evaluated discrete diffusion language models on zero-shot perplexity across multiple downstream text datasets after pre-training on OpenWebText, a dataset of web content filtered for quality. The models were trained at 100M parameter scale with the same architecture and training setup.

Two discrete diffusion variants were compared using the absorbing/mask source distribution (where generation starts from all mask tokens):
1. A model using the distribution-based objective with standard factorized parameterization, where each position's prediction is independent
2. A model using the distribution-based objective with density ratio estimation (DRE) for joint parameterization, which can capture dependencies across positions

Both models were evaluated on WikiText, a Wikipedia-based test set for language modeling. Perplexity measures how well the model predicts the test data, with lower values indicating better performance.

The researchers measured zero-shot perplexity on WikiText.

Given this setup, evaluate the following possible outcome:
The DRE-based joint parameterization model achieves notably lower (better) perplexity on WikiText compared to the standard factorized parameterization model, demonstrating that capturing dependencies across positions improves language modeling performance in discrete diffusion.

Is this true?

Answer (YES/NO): YES